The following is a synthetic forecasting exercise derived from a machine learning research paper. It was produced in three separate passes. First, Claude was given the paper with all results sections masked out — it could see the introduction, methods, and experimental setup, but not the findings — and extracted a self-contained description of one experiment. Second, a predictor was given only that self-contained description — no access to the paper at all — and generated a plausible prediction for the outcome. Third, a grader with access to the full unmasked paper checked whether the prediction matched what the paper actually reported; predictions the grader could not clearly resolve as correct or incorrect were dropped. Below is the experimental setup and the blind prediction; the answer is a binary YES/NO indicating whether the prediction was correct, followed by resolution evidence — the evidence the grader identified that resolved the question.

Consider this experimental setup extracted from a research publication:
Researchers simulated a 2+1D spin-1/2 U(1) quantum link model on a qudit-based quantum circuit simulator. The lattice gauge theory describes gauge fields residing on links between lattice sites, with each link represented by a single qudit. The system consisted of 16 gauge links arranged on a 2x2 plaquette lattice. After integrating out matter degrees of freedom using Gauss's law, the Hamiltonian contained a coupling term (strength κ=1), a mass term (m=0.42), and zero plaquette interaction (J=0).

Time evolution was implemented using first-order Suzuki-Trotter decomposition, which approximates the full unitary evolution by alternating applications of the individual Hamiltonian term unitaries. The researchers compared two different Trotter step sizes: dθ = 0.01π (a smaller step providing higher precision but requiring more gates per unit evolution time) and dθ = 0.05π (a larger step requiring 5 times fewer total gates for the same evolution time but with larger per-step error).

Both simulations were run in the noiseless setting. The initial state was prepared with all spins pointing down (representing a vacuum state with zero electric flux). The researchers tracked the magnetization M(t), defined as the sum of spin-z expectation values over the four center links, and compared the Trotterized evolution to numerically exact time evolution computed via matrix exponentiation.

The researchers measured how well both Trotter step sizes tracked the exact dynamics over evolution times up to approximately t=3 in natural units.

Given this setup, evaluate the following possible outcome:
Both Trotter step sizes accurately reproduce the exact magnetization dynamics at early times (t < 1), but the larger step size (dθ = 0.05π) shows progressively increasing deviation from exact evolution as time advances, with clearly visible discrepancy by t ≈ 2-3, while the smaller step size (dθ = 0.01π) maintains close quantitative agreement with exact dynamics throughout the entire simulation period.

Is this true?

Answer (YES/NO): NO